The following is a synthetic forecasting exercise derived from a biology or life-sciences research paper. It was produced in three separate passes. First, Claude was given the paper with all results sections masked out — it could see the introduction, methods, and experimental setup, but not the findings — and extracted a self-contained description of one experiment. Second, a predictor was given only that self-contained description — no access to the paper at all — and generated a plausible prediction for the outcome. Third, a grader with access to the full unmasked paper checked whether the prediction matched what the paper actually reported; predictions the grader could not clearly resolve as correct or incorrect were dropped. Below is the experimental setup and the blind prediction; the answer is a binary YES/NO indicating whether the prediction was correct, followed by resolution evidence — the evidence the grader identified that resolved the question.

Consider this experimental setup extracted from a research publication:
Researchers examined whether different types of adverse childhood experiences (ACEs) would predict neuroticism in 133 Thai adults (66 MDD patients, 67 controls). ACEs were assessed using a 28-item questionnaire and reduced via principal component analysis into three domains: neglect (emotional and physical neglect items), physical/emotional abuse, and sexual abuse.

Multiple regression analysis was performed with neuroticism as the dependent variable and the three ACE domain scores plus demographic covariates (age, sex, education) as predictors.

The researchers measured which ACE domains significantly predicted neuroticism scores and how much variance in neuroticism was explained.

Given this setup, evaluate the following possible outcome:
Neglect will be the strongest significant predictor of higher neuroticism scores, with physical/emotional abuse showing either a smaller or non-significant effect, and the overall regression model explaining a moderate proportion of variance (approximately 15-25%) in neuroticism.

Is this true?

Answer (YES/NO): NO